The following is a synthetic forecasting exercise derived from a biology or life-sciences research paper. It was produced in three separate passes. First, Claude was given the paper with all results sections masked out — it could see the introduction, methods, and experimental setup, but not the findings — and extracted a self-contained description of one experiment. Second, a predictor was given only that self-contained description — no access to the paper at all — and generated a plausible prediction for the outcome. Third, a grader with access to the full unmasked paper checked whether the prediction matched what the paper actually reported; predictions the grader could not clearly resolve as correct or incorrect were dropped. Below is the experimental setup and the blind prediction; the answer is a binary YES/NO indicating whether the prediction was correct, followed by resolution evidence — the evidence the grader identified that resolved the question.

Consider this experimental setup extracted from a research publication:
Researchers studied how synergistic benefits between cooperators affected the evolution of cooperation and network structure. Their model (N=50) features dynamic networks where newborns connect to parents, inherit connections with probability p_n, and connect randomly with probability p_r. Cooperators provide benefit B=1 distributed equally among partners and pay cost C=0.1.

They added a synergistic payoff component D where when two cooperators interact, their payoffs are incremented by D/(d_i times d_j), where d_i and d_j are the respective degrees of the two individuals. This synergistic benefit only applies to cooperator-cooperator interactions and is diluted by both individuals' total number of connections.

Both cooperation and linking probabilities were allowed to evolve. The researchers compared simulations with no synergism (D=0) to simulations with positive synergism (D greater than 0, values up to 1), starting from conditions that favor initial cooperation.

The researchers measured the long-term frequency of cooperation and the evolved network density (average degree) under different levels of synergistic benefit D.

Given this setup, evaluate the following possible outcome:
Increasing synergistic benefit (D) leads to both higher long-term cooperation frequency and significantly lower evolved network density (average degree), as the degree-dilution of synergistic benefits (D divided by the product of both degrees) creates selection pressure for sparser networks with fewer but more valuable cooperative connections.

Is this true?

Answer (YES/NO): YES